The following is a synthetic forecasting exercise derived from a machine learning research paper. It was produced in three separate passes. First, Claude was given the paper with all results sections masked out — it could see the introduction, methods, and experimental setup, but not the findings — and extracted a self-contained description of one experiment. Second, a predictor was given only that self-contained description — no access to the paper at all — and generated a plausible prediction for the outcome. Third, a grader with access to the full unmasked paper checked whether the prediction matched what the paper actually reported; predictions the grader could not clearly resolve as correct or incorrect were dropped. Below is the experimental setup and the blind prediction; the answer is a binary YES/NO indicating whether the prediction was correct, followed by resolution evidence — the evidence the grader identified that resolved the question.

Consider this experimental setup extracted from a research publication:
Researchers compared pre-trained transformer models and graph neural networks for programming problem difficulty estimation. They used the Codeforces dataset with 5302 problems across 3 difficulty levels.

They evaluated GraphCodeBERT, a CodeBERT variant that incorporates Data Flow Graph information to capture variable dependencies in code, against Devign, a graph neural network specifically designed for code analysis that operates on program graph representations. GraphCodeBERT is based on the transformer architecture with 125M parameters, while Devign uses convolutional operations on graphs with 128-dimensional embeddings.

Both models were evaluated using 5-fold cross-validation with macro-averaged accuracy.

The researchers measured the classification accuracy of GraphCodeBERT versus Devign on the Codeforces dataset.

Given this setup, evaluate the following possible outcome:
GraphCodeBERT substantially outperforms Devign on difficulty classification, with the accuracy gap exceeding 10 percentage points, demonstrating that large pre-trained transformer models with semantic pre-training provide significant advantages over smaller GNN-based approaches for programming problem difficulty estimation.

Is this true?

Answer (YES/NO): NO